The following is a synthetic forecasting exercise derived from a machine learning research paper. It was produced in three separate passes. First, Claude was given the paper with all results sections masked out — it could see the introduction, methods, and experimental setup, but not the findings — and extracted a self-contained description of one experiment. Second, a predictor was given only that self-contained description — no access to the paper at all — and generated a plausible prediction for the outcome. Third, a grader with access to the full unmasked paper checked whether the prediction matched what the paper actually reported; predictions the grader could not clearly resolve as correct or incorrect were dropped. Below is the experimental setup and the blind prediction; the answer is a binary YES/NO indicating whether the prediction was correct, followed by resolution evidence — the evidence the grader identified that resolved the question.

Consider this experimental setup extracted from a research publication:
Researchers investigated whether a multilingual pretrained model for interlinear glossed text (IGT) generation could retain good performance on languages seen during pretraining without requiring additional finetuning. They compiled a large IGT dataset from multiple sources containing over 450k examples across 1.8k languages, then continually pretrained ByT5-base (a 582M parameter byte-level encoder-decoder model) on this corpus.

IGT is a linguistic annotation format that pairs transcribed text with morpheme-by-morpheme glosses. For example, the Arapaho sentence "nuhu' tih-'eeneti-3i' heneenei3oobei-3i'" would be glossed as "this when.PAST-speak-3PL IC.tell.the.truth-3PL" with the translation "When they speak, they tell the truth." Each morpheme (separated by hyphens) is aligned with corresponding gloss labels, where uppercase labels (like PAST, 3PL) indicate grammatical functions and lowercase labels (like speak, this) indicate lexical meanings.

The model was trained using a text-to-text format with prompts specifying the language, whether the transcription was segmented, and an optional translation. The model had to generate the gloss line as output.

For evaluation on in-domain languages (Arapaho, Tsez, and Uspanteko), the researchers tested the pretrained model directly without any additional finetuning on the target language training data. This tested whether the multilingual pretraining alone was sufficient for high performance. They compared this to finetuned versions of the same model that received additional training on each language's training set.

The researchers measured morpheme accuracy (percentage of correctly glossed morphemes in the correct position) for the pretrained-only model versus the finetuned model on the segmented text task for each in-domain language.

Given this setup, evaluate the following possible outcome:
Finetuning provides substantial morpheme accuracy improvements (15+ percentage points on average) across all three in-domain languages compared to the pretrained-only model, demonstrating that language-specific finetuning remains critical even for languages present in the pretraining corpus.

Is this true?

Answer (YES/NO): NO